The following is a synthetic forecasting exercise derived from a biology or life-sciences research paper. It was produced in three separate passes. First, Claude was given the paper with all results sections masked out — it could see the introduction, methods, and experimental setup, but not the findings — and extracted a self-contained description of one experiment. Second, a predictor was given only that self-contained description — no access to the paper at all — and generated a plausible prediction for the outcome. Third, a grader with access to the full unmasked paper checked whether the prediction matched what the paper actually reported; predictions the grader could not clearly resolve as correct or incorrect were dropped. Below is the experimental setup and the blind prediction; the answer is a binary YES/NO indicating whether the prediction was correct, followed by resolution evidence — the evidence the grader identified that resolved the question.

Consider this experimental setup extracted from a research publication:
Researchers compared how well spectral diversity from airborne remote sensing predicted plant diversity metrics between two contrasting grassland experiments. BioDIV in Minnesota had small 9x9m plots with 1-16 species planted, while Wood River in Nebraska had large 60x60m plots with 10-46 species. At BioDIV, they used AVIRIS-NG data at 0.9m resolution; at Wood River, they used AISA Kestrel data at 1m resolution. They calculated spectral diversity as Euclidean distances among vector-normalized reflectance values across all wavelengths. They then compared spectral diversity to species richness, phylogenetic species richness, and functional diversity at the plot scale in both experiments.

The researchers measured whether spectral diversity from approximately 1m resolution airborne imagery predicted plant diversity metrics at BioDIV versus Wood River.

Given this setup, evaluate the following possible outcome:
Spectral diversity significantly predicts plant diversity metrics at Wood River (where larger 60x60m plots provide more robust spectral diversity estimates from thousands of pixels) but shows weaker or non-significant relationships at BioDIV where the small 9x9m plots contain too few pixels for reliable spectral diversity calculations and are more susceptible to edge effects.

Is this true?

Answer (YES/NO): NO